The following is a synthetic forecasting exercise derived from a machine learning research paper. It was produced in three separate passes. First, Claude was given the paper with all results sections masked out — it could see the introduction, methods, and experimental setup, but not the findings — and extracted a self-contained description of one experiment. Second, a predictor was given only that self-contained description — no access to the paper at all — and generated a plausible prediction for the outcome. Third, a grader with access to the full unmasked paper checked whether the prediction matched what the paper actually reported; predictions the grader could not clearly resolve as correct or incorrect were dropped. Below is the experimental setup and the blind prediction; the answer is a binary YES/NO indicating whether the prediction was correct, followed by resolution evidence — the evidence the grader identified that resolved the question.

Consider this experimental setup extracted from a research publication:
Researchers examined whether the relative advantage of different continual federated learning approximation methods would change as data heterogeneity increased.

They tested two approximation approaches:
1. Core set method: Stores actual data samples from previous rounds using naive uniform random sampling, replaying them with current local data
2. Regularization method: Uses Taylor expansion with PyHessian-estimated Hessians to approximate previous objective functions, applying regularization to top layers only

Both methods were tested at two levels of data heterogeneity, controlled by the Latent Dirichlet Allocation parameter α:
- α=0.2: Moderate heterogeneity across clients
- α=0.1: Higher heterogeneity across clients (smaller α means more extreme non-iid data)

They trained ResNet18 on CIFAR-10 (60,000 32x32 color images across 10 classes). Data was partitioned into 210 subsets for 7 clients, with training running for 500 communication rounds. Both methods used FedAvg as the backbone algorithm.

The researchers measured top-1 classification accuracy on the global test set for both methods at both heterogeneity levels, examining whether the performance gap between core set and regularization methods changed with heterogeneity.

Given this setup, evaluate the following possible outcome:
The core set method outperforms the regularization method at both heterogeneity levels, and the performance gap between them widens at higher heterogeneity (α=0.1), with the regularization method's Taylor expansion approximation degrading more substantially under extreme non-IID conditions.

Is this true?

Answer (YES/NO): YES